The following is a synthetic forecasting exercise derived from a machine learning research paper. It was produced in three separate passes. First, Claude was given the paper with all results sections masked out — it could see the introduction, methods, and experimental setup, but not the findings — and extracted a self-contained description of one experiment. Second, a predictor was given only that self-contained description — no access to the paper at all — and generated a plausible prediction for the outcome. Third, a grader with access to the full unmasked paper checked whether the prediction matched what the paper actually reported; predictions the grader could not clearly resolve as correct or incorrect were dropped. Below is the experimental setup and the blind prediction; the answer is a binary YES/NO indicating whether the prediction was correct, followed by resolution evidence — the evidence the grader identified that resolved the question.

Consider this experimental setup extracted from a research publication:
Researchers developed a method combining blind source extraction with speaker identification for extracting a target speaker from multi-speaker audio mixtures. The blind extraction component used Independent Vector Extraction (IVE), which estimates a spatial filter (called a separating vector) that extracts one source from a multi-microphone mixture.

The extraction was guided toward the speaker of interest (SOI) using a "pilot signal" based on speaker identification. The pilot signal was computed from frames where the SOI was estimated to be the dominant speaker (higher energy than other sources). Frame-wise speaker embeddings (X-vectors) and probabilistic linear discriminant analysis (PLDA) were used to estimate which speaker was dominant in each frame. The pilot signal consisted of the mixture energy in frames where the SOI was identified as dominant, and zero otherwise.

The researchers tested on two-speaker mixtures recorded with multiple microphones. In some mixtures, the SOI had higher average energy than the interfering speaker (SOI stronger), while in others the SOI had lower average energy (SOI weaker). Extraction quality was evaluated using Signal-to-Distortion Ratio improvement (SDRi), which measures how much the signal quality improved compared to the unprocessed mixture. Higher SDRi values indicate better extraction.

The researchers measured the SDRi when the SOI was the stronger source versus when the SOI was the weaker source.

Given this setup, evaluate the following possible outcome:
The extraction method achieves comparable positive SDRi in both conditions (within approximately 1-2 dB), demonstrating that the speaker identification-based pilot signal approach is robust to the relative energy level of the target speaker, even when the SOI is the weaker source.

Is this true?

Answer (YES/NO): NO